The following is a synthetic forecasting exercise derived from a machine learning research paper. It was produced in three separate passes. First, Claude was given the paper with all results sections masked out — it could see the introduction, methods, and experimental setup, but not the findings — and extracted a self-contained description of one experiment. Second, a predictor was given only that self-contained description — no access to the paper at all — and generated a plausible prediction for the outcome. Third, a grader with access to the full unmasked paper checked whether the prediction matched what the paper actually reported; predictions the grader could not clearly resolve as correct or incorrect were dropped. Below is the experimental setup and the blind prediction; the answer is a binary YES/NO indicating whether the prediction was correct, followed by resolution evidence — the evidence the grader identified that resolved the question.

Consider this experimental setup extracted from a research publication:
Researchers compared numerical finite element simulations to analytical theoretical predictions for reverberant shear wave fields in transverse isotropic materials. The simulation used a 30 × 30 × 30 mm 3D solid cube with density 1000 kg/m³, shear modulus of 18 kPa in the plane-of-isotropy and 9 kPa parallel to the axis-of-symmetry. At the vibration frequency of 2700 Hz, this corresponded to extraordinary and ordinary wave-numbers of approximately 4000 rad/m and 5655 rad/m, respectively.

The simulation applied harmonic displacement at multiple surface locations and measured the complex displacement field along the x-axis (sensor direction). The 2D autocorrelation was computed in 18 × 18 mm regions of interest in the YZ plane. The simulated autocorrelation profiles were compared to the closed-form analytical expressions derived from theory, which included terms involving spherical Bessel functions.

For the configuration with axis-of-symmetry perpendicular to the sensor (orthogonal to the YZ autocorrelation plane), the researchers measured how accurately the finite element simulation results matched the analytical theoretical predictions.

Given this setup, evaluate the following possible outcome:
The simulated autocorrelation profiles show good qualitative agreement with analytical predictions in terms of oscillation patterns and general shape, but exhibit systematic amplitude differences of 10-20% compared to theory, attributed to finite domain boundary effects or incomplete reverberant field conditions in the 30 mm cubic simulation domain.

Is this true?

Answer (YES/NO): NO